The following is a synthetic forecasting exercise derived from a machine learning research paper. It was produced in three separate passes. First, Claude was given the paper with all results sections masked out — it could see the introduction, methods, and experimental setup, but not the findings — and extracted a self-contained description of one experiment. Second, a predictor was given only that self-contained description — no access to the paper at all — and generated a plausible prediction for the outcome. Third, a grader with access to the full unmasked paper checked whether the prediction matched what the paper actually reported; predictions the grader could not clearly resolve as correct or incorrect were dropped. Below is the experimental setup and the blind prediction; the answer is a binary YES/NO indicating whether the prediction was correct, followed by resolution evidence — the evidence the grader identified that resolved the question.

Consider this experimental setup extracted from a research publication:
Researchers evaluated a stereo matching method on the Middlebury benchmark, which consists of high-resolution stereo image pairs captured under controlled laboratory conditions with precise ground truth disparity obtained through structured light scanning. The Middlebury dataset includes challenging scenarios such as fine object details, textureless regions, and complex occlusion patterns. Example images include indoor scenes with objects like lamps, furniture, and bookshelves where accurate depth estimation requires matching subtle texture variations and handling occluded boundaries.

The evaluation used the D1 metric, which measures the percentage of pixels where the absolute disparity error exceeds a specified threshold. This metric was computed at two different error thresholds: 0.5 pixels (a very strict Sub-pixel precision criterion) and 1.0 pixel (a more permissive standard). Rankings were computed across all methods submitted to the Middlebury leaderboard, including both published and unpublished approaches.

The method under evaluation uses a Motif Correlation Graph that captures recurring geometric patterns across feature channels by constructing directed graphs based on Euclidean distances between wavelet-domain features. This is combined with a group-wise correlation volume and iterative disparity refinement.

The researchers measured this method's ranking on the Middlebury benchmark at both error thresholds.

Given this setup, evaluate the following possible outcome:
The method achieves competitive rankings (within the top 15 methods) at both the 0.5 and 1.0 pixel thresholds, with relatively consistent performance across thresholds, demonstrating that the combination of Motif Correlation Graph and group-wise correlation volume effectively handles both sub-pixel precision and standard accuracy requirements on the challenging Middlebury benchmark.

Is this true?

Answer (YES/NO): YES